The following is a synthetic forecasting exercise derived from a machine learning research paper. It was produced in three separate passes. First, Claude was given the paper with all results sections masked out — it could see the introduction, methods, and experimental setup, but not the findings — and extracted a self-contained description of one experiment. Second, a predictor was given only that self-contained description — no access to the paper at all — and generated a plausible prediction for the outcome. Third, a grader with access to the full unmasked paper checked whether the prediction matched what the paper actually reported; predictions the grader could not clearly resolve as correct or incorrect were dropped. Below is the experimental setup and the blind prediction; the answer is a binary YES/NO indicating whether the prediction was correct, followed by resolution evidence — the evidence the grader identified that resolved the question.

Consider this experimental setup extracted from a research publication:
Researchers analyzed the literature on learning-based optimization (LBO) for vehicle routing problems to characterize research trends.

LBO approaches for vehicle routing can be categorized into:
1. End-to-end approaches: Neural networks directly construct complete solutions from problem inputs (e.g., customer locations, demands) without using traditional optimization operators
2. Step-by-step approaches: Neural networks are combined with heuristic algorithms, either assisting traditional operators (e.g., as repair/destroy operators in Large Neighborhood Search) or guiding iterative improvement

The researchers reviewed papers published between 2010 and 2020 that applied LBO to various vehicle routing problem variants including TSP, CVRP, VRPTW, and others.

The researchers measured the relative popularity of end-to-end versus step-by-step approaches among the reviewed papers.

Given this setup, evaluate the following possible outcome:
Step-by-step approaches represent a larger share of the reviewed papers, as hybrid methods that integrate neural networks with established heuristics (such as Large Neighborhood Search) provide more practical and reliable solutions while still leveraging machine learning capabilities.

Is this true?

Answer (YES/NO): NO